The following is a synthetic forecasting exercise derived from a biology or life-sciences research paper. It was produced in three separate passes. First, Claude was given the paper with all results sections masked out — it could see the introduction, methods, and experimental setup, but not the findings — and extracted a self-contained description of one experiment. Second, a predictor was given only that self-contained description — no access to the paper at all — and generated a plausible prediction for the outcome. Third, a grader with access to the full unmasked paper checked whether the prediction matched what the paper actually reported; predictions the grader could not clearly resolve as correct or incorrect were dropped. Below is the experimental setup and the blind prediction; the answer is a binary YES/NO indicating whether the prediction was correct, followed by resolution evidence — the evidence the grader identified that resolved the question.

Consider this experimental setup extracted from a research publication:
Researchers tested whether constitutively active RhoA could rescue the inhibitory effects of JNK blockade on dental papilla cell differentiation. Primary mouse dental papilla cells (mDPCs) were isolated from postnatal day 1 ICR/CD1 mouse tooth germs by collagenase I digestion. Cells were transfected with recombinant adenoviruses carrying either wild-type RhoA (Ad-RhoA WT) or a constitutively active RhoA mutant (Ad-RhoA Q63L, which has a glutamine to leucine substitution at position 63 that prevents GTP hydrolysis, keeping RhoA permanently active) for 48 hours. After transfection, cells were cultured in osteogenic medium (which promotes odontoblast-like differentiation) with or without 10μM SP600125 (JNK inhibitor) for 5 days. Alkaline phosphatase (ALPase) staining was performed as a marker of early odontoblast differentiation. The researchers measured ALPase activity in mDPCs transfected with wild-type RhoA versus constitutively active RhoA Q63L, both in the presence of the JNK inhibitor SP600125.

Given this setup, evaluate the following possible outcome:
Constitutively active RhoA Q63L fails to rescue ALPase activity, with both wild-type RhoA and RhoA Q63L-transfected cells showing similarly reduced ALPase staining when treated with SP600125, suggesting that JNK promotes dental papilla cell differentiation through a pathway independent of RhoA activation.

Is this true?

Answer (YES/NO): NO